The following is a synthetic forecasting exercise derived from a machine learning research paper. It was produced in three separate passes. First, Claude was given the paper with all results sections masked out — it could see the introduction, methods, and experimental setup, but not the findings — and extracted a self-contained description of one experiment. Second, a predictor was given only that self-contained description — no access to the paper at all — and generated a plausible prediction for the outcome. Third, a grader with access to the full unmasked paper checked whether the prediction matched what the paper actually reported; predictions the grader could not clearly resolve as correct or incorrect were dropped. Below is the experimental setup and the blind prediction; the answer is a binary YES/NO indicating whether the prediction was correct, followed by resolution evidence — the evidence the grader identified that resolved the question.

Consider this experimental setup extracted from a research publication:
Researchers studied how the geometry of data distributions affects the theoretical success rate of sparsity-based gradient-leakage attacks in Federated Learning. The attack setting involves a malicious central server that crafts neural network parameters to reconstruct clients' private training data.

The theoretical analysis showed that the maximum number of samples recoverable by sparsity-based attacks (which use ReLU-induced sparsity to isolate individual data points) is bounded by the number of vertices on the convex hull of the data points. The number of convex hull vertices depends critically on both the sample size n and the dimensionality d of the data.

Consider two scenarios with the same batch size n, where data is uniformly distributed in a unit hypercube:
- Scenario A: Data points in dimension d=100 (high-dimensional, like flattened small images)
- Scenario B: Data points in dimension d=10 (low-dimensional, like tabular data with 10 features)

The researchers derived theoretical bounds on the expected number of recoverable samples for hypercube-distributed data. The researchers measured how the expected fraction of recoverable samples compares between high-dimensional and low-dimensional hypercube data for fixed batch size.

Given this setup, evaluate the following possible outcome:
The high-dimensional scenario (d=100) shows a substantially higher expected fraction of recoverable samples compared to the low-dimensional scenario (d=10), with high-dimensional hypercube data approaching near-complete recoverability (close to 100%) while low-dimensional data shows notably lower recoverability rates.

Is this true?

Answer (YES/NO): NO